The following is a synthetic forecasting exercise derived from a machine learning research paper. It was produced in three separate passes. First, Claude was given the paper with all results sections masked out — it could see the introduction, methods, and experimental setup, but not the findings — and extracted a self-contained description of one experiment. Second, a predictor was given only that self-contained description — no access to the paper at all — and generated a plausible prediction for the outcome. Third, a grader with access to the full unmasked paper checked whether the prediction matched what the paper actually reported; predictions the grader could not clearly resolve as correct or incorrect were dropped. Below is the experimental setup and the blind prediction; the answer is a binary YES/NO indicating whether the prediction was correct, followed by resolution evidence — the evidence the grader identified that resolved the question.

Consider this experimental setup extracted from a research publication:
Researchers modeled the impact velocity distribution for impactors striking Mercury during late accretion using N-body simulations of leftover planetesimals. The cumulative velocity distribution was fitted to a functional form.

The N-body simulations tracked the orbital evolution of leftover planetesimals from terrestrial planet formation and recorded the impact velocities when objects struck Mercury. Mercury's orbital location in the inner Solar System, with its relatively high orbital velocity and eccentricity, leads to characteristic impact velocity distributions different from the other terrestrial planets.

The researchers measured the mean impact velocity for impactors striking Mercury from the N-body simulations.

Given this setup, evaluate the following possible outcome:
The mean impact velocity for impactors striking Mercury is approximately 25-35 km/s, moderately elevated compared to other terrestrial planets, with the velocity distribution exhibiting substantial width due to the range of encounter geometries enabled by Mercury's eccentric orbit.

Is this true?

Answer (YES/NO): NO